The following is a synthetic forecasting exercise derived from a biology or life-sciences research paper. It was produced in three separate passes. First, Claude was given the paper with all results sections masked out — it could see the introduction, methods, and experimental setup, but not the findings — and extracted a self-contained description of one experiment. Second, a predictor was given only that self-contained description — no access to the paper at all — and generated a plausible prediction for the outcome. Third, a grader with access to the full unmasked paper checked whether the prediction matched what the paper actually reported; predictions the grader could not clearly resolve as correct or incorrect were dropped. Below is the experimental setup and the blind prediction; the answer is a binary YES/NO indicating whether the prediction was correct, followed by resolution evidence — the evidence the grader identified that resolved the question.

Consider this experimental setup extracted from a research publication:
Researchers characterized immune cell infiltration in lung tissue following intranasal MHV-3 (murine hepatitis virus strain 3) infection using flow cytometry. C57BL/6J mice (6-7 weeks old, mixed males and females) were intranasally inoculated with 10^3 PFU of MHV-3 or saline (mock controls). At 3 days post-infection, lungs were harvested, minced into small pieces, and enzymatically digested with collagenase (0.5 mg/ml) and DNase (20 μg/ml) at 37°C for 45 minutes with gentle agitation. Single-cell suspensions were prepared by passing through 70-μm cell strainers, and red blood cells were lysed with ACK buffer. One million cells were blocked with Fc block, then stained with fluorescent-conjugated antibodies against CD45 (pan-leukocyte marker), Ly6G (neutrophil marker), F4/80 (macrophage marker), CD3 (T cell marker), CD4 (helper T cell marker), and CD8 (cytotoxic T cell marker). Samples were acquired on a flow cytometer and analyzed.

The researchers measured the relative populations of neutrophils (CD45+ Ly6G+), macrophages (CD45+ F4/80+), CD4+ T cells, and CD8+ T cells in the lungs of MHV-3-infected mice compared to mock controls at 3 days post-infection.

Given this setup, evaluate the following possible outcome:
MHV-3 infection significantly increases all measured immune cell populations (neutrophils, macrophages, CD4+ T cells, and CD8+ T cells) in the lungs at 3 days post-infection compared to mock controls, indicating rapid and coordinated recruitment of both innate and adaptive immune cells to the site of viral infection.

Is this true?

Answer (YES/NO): NO